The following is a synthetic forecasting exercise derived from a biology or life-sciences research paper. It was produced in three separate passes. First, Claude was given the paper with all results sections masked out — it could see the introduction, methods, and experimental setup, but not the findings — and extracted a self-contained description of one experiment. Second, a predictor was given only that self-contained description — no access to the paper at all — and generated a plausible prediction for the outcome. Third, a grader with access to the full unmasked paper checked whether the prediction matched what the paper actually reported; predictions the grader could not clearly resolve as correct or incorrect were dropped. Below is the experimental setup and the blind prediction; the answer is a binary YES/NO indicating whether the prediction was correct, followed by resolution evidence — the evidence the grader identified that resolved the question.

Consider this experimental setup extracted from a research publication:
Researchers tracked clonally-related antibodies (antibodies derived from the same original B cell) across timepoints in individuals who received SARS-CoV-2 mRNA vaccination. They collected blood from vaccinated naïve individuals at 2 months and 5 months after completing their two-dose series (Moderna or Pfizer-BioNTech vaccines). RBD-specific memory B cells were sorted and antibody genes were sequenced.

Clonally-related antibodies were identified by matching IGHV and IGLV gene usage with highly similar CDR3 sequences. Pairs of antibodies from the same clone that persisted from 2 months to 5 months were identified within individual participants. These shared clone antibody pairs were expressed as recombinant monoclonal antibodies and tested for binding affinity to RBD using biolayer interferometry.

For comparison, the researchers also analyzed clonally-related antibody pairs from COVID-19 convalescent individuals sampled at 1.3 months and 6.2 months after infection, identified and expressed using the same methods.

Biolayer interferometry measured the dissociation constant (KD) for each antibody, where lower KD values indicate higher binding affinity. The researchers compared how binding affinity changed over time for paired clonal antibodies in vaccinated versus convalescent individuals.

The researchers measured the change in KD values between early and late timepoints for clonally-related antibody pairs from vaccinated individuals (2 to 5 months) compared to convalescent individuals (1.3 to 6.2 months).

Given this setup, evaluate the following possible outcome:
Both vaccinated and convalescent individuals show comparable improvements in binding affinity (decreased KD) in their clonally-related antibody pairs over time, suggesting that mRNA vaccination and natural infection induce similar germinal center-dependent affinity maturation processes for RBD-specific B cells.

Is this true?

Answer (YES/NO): NO